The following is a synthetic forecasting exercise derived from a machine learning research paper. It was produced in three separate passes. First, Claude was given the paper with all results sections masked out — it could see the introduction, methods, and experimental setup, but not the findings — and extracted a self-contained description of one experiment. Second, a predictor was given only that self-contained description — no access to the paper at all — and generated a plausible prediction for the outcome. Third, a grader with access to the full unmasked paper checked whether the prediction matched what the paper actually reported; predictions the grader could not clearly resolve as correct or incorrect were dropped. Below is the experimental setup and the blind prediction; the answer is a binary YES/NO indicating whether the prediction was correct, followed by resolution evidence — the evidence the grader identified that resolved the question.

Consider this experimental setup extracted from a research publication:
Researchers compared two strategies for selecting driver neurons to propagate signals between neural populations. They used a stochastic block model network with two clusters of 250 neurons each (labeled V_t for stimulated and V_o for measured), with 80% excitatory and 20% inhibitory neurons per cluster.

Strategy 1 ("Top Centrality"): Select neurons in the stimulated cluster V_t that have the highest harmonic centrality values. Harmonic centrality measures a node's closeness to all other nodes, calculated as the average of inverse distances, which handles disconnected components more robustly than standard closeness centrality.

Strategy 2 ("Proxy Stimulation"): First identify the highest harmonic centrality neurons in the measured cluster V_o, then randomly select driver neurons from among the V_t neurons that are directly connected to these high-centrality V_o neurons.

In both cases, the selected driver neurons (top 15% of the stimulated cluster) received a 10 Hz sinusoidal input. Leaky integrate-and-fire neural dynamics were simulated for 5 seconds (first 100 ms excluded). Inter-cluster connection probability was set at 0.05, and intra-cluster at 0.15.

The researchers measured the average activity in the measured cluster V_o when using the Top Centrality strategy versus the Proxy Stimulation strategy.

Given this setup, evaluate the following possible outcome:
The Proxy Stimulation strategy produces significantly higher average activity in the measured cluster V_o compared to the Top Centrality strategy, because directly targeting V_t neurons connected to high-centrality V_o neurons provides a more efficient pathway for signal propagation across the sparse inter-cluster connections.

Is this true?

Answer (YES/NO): NO